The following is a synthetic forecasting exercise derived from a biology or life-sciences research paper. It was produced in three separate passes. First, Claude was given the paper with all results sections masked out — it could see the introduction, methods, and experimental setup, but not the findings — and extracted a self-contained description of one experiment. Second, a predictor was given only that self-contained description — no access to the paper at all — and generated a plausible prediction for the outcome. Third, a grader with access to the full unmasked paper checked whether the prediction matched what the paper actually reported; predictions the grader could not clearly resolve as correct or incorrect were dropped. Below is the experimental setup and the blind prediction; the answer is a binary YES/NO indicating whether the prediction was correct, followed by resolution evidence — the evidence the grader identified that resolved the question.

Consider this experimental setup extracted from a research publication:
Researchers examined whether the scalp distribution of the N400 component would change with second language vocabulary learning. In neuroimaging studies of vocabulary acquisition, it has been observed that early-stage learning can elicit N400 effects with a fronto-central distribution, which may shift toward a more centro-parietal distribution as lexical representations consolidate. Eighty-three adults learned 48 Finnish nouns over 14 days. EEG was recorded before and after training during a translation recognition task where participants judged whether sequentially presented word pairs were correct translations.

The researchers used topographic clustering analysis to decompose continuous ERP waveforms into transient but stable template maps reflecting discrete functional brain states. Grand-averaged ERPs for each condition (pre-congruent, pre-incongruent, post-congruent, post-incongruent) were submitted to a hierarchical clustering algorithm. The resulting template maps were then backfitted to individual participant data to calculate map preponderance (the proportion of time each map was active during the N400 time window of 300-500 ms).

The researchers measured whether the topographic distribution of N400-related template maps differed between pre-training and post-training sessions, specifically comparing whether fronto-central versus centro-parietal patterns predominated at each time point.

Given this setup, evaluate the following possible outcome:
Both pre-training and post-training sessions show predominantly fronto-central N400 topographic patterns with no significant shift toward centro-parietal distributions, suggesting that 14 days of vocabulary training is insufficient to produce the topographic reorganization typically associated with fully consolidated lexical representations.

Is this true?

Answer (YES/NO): NO